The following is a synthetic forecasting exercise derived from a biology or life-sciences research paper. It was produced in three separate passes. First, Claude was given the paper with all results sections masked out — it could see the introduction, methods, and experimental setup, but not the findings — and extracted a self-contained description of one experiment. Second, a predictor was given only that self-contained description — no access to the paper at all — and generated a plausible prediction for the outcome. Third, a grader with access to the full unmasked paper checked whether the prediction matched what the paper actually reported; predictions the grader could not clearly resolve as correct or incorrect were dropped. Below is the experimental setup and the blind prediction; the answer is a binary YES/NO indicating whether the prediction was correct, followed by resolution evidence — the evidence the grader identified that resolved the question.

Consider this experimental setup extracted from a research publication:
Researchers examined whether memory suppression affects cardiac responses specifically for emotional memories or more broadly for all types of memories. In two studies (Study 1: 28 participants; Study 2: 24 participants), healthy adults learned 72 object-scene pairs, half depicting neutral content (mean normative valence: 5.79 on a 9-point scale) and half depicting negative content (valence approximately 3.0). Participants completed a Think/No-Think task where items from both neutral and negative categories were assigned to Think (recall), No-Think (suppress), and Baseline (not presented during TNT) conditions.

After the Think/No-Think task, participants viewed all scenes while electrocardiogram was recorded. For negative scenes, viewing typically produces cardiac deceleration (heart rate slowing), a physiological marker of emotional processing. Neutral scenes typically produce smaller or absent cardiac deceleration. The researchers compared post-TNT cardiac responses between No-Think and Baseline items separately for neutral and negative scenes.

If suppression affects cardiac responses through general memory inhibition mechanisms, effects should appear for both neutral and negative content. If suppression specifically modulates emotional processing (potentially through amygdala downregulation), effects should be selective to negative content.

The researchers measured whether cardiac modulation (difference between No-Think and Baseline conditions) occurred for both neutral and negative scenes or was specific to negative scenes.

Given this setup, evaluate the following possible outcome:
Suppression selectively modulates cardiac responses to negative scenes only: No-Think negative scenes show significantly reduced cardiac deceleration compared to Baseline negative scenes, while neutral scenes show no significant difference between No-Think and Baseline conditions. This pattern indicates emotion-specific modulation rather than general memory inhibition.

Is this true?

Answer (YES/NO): YES